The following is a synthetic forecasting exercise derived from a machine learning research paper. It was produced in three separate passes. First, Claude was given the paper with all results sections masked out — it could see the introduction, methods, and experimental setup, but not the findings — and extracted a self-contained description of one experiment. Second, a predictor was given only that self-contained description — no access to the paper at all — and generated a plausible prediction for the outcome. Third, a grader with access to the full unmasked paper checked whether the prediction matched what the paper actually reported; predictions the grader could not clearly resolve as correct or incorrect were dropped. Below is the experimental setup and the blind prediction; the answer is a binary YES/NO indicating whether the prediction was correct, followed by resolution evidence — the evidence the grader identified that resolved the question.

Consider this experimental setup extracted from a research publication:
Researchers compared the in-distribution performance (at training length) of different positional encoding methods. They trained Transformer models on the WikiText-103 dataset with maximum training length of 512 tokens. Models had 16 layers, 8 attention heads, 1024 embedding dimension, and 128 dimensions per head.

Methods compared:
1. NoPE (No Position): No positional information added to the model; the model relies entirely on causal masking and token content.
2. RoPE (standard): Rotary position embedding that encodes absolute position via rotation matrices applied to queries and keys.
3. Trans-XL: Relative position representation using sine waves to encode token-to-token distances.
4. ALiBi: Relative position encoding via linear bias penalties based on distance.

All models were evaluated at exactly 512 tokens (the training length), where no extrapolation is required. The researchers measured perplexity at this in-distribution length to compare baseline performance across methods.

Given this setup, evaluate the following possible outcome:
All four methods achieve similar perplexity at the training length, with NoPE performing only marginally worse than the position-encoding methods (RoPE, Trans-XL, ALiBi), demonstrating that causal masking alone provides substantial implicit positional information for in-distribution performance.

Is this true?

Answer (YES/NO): NO